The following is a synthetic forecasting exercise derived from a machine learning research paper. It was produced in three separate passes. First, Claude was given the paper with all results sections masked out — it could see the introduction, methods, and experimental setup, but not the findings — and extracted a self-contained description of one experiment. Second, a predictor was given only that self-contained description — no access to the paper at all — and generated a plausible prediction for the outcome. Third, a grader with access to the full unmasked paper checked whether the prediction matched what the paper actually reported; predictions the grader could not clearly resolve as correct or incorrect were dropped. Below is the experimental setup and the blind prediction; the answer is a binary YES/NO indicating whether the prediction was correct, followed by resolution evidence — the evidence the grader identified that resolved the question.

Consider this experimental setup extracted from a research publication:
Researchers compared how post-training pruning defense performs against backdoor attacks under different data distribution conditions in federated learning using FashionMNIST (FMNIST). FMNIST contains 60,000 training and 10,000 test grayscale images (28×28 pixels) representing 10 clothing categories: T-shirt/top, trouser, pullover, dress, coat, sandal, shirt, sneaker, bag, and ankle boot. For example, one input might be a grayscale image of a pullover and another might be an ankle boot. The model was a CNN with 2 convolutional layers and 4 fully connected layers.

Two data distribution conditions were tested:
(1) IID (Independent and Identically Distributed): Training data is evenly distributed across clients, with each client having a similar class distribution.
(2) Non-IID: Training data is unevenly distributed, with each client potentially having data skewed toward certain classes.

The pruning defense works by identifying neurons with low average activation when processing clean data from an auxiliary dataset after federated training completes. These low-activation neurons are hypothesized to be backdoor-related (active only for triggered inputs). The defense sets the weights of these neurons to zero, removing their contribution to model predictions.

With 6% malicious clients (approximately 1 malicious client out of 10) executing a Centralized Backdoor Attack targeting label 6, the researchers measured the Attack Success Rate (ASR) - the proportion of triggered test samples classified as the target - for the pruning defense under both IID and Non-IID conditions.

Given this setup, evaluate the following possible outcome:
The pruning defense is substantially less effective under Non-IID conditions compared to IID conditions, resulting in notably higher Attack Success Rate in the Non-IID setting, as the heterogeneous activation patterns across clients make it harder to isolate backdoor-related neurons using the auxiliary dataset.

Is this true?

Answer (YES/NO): YES